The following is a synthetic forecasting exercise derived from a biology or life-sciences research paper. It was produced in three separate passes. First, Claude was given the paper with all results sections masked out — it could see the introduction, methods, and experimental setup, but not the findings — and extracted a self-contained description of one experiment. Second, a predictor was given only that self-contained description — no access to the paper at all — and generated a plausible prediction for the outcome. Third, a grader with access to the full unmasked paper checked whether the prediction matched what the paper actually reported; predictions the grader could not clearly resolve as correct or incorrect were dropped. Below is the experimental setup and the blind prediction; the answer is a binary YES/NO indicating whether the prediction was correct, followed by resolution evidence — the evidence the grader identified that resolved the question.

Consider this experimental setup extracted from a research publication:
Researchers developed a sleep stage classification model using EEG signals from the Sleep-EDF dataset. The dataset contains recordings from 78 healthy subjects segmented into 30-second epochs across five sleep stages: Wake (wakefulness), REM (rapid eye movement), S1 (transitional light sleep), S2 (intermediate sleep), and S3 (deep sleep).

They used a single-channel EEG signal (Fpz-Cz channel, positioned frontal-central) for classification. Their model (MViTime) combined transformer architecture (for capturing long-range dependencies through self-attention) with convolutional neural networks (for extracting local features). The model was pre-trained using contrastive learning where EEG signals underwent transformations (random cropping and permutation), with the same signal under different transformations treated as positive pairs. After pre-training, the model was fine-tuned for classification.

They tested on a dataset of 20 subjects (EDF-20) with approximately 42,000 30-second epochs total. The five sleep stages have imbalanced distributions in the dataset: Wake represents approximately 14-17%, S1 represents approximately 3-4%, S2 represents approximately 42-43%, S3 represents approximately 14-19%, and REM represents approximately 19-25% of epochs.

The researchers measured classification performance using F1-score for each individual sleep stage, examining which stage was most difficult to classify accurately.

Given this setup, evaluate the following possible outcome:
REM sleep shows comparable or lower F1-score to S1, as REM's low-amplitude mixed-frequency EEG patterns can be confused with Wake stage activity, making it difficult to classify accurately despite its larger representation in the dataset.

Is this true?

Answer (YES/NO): NO